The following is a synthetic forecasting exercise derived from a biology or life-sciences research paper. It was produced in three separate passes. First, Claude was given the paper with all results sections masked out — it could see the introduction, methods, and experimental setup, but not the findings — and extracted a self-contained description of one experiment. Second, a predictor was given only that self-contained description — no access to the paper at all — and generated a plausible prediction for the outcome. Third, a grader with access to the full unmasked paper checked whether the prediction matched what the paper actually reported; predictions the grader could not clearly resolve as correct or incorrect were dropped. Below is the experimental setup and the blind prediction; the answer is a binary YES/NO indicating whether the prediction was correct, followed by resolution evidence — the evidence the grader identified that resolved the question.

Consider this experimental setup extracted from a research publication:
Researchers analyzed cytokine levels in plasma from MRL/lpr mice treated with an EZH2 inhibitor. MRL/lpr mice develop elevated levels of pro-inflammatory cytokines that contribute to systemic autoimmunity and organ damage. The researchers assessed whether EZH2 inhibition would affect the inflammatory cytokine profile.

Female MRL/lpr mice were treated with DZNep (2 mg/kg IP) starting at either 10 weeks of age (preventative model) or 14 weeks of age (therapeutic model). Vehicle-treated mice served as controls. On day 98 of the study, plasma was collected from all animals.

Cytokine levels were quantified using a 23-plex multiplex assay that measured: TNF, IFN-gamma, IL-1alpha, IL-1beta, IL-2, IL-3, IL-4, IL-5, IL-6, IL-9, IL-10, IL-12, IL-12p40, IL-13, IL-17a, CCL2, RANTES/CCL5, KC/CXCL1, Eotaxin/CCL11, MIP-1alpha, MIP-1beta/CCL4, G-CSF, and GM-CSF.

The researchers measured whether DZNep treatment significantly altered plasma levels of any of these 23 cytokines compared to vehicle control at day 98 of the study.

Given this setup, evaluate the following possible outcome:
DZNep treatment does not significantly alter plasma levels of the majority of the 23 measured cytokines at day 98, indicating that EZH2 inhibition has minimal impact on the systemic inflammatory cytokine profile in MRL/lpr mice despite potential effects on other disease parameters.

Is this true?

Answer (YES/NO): NO